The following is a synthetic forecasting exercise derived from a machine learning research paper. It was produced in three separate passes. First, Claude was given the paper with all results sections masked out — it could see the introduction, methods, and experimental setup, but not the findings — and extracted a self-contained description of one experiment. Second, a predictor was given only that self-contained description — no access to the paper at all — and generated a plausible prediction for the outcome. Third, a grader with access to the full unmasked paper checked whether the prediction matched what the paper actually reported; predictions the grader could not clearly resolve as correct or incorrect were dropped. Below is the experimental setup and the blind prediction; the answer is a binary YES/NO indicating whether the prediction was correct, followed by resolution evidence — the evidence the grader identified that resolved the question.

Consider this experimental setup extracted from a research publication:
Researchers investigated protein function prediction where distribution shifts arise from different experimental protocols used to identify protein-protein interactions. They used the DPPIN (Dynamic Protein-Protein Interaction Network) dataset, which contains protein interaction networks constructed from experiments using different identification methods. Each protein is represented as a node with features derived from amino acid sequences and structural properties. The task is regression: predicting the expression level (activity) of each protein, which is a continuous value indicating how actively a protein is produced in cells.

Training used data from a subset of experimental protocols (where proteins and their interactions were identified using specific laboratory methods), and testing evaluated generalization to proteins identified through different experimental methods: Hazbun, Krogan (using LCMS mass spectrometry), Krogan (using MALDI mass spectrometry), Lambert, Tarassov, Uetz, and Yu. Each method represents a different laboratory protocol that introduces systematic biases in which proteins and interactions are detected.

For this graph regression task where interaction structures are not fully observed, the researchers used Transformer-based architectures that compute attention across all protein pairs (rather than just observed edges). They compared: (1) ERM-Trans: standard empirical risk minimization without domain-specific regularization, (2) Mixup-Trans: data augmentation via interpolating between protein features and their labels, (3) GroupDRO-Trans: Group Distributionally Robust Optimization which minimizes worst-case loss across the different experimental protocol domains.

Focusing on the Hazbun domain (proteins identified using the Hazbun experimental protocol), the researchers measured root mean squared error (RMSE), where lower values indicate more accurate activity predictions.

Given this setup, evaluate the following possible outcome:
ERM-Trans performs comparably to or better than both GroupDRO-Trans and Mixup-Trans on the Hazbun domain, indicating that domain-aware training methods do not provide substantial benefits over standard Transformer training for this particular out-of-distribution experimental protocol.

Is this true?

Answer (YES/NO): NO